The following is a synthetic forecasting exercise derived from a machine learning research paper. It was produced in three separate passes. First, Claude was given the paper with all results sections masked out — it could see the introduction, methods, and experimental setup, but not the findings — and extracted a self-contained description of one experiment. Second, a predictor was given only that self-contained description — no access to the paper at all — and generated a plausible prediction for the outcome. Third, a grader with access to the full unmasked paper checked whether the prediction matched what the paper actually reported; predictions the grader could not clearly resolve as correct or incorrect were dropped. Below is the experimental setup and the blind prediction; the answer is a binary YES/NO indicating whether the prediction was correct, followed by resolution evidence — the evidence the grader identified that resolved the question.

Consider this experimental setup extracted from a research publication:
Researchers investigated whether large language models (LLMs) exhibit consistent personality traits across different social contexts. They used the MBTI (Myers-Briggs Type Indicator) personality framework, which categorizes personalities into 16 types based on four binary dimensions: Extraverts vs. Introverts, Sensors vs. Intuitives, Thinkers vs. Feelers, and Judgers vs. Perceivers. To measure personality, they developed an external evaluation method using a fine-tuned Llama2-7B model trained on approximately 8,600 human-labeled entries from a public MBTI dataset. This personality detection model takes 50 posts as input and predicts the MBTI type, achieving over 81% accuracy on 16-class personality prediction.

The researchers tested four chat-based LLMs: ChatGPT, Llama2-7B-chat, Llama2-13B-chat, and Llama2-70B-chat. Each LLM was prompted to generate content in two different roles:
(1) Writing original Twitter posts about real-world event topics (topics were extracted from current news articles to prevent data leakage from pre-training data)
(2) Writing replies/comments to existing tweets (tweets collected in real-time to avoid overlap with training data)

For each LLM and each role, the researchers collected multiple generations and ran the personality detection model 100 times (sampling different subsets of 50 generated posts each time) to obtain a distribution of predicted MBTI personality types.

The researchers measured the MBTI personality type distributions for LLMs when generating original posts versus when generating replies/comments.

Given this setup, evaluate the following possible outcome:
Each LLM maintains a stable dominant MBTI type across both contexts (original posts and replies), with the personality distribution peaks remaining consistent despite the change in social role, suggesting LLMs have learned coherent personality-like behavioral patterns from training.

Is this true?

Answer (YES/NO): NO